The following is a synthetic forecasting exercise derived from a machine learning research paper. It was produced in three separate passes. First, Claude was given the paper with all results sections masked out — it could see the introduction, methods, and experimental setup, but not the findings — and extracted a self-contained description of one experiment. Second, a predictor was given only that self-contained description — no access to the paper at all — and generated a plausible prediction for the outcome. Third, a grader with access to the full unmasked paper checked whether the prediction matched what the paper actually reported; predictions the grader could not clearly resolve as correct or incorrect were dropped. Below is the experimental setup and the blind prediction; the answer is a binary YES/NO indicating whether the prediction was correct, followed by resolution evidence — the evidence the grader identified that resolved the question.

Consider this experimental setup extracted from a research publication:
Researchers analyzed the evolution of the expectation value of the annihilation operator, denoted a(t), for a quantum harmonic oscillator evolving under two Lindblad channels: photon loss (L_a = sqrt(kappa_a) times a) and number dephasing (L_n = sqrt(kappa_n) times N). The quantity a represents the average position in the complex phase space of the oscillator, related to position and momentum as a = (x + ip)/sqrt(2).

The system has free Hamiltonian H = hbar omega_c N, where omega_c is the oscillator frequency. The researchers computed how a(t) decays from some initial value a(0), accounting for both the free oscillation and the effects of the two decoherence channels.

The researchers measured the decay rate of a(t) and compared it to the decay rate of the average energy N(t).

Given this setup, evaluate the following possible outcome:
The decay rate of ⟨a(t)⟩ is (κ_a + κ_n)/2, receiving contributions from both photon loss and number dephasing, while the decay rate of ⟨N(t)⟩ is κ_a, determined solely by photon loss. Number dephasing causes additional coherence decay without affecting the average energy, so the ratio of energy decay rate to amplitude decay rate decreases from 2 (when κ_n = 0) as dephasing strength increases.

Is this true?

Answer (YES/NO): YES